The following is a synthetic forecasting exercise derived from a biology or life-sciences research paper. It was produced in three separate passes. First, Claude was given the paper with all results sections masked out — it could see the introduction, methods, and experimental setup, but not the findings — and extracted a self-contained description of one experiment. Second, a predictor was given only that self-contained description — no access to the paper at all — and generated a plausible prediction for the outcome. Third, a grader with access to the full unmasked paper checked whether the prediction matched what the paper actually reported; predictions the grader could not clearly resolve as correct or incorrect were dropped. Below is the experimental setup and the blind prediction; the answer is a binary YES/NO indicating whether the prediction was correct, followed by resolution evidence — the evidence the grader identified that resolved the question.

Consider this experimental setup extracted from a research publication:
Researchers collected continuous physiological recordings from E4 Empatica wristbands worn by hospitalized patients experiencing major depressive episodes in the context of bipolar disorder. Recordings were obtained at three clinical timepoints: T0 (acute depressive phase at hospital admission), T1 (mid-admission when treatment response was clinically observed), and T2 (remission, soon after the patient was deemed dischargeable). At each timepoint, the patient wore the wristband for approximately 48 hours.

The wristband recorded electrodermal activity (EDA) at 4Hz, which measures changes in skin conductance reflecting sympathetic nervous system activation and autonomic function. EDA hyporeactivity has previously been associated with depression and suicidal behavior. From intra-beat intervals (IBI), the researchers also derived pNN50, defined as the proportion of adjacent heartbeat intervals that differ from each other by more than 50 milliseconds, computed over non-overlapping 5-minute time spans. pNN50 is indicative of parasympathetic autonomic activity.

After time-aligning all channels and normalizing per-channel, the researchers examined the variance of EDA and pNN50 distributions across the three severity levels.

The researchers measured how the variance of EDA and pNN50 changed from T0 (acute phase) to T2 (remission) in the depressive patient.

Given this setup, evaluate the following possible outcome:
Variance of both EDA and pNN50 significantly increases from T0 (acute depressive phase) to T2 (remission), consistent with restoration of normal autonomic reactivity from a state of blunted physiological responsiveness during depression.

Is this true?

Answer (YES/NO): NO